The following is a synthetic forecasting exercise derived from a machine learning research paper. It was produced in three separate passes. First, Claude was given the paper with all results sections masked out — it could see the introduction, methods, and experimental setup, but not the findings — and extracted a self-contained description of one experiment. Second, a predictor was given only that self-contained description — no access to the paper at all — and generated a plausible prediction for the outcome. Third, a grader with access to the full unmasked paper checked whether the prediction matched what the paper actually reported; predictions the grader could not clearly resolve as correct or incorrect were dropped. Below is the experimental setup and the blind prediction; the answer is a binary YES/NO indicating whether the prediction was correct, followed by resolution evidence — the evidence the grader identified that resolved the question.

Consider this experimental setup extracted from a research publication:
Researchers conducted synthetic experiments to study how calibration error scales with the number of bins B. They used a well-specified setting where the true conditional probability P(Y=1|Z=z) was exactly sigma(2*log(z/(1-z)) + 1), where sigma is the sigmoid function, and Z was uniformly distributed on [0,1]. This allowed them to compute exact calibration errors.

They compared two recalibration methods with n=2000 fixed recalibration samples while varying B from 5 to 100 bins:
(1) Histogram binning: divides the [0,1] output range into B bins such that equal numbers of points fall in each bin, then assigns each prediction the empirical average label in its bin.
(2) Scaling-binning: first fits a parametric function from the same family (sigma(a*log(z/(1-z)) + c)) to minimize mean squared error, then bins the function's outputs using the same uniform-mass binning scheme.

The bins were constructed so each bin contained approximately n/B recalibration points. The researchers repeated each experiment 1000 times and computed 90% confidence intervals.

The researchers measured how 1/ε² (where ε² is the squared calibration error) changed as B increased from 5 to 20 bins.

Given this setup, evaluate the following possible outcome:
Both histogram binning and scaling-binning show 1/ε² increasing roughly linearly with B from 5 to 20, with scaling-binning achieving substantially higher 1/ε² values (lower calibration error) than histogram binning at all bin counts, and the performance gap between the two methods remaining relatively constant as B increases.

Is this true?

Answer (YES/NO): NO